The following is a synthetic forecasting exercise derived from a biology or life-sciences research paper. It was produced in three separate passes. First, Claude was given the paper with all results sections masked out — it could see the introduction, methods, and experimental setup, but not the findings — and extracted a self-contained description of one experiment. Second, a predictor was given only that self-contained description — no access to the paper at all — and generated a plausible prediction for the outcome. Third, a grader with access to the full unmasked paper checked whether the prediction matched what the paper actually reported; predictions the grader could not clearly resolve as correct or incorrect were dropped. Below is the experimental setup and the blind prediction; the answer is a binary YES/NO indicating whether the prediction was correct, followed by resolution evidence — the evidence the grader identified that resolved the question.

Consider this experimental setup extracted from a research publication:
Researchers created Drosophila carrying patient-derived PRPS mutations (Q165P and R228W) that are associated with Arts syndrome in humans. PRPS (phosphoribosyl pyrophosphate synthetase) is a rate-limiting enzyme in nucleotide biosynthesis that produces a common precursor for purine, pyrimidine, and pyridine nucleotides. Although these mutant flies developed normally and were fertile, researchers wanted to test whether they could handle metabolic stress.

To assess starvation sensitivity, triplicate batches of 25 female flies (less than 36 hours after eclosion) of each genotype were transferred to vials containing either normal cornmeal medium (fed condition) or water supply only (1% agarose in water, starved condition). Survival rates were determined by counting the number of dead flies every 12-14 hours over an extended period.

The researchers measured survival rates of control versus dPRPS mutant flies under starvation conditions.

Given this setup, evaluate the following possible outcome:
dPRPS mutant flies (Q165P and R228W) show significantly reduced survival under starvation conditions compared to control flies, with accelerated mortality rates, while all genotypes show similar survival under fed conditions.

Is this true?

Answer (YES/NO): YES